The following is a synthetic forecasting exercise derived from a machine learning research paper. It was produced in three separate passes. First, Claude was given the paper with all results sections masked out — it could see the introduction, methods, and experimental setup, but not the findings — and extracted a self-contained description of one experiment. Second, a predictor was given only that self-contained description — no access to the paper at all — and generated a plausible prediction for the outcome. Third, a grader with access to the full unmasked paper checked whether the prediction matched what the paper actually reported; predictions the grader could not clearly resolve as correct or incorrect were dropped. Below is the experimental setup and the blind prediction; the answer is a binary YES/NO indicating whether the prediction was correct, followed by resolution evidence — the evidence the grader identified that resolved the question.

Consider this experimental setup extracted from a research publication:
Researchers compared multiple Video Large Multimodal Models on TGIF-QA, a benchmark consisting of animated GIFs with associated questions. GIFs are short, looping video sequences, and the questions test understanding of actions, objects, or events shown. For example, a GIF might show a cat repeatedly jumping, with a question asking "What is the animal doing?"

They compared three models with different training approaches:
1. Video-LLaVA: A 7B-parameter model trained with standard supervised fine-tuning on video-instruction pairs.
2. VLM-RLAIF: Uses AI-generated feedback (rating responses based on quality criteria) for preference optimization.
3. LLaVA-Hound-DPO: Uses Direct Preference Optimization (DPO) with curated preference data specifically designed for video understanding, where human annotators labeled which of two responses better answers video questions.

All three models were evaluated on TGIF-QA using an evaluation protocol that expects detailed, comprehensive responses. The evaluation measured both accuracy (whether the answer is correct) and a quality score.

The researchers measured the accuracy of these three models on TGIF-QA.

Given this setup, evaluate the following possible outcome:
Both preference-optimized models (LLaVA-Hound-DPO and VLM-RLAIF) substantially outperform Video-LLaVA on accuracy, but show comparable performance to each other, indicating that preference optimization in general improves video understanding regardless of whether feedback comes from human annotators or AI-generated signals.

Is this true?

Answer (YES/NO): NO